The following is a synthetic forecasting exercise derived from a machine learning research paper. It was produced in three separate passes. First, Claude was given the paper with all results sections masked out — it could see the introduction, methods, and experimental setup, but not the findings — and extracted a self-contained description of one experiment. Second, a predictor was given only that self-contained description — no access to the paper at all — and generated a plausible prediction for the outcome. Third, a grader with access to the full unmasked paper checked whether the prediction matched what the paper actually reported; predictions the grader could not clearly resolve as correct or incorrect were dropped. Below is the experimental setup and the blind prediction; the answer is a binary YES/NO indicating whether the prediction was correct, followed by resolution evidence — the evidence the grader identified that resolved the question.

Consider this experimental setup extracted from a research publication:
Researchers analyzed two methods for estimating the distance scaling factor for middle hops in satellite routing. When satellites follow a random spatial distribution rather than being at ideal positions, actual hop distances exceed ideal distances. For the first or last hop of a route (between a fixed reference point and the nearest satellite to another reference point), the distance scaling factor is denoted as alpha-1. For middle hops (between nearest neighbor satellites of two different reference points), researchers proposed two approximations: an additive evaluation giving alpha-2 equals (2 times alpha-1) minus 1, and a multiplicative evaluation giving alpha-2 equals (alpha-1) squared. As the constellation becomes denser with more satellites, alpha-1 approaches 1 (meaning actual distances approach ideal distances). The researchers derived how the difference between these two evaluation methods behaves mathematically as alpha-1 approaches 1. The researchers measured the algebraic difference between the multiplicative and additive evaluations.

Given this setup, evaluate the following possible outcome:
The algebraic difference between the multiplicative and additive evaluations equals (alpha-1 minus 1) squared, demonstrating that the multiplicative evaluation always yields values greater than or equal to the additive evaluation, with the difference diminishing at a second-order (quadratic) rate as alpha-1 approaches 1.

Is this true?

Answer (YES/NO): YES